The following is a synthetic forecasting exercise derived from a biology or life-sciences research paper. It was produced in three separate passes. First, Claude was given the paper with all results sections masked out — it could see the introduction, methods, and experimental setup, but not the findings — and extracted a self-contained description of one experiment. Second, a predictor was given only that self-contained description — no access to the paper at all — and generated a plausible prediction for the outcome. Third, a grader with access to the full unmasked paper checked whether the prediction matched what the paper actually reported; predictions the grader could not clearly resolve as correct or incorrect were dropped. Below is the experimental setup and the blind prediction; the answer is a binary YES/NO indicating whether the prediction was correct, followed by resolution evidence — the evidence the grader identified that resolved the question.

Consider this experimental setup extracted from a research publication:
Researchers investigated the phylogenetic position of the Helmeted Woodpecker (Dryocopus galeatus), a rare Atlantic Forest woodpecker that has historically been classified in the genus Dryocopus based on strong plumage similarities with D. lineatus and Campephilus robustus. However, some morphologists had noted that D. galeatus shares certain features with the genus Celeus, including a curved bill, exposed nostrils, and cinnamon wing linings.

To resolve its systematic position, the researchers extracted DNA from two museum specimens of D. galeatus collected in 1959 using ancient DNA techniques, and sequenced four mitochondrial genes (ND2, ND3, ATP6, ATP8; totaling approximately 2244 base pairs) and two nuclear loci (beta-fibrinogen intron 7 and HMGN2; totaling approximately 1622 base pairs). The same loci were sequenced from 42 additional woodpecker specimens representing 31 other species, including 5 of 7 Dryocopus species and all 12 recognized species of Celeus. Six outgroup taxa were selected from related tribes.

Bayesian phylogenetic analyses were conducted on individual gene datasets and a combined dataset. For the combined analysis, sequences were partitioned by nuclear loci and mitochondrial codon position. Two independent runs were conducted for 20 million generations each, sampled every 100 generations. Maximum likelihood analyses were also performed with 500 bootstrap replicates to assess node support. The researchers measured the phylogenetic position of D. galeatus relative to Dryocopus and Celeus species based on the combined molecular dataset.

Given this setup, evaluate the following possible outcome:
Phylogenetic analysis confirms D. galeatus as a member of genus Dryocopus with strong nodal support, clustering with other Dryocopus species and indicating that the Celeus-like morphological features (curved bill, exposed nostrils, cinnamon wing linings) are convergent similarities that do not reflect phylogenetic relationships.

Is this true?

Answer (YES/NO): NO